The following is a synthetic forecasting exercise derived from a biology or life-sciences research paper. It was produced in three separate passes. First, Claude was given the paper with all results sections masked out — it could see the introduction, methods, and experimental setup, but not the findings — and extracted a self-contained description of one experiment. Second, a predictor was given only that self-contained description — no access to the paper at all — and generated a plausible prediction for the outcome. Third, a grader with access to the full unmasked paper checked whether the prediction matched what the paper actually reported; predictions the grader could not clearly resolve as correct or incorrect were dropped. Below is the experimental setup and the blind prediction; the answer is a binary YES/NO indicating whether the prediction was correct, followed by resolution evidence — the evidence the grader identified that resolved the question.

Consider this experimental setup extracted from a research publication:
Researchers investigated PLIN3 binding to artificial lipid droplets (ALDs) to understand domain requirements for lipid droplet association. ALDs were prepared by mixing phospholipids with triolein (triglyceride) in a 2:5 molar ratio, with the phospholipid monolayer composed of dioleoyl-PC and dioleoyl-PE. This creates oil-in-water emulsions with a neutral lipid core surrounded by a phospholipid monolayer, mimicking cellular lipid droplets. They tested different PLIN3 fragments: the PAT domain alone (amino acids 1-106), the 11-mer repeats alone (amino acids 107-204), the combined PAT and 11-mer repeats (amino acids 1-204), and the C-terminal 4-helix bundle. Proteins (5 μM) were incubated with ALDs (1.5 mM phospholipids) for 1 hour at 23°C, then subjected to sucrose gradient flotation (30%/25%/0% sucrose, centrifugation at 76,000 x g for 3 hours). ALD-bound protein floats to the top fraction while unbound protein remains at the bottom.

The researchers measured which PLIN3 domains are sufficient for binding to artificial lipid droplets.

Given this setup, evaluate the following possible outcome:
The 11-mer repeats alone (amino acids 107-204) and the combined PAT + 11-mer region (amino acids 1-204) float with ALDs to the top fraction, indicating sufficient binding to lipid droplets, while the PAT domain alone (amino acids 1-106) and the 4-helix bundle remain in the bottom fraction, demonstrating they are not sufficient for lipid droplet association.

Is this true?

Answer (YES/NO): NO